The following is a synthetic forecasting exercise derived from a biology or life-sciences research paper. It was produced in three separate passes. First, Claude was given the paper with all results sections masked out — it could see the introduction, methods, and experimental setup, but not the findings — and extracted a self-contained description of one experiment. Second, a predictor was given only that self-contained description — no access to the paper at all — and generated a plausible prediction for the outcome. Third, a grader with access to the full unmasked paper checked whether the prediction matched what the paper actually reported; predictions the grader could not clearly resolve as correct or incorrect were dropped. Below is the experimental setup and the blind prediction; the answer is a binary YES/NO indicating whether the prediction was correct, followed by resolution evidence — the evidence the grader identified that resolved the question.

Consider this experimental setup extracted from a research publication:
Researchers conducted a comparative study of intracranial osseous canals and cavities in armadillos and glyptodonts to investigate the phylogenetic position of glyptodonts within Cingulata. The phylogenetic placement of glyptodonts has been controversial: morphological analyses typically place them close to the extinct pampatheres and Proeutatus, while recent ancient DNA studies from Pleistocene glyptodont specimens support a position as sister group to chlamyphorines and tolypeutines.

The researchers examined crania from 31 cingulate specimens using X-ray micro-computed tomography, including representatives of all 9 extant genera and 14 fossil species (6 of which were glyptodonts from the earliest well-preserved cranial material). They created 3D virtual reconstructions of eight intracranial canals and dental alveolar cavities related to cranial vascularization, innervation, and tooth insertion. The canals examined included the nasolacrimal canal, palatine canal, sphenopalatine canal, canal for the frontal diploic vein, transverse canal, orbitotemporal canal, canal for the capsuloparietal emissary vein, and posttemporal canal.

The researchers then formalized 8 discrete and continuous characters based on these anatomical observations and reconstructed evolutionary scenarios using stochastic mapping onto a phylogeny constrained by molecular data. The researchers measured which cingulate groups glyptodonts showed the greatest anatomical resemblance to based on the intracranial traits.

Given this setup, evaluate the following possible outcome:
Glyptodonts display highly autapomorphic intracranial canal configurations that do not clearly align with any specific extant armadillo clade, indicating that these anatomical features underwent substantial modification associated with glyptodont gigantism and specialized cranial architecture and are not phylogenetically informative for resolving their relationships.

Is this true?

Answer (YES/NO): NO